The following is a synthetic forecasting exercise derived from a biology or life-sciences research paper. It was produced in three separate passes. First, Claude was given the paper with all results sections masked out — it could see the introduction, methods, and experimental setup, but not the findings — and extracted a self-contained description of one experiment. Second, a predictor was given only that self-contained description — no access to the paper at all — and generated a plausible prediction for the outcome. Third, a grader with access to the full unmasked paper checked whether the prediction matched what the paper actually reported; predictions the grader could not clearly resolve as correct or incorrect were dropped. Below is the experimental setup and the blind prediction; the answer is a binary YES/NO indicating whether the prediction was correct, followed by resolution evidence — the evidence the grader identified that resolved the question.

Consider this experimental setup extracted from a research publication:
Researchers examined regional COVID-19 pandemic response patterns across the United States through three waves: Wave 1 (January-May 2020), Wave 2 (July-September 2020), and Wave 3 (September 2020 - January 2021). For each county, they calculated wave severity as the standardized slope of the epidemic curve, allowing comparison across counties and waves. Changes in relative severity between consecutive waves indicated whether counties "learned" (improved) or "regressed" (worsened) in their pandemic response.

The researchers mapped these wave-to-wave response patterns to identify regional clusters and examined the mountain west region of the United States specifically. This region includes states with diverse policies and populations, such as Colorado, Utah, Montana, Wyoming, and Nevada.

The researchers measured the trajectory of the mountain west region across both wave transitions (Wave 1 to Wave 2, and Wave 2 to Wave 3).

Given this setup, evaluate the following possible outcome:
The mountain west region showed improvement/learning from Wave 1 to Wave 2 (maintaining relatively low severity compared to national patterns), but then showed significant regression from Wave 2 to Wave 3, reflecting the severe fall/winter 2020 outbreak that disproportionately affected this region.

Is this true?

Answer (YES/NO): YES